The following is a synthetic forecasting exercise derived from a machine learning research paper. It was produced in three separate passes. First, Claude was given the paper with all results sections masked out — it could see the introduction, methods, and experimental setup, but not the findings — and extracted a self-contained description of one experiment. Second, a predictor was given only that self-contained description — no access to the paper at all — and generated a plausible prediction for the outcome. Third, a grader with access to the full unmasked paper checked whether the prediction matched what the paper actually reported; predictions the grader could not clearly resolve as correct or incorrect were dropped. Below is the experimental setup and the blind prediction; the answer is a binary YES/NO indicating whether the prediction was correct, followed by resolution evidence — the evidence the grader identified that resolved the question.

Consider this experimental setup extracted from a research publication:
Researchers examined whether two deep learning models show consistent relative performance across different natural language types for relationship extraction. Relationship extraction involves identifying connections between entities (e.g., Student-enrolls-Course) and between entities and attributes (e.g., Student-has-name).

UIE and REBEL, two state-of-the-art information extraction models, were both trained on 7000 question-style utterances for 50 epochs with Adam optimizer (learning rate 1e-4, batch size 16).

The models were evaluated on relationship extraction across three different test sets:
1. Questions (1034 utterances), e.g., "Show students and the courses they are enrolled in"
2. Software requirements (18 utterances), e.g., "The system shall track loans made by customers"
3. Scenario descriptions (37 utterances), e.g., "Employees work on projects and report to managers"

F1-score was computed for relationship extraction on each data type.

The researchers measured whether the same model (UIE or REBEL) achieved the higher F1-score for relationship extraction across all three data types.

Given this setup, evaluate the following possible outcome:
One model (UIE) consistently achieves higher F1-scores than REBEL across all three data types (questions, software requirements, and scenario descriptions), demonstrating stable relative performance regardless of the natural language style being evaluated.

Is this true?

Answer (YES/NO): NO